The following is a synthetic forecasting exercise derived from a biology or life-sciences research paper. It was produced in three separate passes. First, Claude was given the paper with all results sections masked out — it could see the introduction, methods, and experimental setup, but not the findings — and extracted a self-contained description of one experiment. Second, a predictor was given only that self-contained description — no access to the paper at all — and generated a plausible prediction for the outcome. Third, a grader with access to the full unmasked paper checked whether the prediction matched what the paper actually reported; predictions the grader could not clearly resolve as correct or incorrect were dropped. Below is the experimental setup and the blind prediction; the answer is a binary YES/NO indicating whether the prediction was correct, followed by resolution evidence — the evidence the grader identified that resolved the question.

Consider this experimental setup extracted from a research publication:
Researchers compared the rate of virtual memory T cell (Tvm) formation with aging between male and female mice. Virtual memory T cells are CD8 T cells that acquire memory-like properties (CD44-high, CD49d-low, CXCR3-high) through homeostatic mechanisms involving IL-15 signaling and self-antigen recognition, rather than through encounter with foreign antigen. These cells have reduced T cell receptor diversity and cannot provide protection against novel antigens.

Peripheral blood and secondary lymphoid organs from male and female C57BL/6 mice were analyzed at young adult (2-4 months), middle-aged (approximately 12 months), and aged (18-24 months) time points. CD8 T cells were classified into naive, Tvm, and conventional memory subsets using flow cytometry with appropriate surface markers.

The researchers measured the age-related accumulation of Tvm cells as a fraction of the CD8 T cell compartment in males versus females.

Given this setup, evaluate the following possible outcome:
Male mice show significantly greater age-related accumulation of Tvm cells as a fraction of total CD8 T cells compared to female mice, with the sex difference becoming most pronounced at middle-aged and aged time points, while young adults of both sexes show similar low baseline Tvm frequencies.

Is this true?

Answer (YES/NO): NO